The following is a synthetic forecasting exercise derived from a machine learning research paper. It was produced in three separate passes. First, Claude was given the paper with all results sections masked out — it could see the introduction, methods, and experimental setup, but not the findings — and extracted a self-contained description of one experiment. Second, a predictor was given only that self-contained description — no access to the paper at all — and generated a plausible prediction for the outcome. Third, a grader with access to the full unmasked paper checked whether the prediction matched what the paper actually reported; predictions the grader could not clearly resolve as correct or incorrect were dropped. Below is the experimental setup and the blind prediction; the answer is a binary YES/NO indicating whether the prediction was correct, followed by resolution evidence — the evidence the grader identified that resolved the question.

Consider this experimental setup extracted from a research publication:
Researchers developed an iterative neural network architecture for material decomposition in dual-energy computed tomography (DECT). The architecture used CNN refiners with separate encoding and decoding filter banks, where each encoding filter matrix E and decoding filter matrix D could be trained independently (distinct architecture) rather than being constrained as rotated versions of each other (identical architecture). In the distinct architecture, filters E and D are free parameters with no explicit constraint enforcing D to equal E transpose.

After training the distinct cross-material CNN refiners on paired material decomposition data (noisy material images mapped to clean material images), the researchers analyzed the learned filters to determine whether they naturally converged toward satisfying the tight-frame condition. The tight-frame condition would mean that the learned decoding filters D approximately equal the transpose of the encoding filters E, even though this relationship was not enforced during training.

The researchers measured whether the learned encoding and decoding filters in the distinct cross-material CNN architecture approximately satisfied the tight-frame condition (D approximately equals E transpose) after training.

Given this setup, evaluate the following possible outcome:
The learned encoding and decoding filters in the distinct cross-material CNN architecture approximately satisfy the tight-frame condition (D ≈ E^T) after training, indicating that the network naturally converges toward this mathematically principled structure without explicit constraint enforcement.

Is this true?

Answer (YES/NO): YES